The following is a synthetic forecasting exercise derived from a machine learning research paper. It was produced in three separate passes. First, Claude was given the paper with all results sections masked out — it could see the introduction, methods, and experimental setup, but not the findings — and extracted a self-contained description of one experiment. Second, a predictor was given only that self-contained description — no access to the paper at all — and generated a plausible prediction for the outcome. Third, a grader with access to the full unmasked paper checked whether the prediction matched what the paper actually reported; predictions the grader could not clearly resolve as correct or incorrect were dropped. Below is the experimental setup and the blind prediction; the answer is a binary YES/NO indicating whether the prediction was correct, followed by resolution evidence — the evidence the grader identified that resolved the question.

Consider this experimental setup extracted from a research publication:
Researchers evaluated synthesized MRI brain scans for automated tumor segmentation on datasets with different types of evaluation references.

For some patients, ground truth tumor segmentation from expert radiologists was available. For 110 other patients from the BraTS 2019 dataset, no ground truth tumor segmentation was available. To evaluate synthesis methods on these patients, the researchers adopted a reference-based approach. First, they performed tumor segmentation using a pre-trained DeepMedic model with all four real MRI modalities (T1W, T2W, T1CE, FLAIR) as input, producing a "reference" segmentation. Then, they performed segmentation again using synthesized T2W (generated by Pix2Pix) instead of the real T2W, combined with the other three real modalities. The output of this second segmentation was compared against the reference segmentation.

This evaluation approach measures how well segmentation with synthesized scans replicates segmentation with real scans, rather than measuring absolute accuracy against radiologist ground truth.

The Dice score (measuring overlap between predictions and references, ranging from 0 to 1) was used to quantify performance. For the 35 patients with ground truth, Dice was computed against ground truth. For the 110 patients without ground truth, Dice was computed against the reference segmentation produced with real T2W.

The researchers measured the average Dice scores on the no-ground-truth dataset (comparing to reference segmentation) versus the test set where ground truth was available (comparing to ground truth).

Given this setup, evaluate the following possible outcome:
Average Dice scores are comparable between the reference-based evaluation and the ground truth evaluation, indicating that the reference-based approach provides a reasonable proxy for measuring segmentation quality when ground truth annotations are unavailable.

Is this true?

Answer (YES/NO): NO